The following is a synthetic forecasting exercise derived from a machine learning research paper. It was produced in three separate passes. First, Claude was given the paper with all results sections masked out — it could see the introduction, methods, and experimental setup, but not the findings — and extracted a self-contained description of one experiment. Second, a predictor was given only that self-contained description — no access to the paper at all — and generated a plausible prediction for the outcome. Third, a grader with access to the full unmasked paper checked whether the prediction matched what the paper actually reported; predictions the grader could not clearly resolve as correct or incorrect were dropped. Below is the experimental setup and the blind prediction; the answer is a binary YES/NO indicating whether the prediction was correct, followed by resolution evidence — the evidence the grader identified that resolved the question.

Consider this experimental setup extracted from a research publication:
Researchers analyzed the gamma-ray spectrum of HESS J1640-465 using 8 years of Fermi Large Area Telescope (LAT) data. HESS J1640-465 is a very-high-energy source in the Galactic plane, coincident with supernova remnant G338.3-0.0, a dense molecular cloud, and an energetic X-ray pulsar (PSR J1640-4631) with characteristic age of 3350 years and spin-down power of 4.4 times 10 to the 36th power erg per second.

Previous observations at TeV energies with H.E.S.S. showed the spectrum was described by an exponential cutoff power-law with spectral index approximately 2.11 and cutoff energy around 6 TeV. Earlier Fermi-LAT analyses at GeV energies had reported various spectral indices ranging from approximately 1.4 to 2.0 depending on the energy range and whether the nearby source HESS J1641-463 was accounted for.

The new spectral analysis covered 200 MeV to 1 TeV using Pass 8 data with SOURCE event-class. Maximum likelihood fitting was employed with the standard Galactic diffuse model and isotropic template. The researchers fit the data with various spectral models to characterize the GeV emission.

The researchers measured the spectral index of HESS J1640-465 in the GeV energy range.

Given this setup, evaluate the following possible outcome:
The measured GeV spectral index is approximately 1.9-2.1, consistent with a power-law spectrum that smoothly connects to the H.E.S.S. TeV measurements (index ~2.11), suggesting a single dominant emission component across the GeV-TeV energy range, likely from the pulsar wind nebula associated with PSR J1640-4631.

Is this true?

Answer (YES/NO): NO